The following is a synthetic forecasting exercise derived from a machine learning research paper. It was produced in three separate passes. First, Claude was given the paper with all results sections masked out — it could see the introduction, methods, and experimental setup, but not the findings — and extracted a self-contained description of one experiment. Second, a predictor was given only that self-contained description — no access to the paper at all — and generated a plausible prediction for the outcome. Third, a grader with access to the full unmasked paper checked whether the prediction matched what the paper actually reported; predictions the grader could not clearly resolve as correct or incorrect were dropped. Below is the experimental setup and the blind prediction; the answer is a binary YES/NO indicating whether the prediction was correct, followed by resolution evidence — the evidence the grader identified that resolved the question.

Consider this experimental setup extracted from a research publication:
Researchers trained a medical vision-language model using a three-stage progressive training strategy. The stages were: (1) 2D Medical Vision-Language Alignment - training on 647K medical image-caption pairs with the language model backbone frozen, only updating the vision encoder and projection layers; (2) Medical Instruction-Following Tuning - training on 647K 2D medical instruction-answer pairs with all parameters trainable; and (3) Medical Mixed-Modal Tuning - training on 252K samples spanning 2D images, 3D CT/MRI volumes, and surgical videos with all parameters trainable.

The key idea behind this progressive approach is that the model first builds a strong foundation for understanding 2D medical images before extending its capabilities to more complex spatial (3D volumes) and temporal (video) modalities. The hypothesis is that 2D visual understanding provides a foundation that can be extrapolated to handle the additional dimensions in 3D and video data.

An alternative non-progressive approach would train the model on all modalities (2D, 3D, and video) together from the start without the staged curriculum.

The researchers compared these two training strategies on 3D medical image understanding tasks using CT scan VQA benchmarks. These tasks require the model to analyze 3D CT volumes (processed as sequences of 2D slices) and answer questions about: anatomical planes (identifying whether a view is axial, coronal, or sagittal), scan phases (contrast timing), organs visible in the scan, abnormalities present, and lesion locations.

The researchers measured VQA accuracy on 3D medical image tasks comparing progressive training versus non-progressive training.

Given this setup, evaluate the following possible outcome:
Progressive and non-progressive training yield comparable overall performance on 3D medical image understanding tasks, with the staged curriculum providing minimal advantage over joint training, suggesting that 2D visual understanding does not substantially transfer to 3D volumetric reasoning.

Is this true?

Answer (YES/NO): NO